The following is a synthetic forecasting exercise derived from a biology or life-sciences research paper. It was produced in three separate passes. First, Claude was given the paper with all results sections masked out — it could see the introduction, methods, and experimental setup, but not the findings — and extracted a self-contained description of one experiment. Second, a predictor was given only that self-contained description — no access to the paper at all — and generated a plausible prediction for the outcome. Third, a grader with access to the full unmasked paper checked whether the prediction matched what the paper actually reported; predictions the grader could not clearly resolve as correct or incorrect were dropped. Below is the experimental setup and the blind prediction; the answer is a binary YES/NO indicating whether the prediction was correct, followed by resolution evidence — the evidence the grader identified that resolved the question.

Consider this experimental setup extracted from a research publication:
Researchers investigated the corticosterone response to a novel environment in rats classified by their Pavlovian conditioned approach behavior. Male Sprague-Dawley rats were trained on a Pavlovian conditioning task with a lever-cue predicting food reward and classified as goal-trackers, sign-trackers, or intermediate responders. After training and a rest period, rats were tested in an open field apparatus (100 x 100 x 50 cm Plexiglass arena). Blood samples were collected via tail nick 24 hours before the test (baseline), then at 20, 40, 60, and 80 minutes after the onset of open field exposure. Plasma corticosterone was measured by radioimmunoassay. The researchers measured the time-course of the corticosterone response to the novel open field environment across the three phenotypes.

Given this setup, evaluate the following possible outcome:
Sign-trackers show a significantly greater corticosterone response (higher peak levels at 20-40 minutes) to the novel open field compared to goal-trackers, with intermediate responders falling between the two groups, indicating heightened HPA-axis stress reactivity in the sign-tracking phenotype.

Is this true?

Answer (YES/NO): NO